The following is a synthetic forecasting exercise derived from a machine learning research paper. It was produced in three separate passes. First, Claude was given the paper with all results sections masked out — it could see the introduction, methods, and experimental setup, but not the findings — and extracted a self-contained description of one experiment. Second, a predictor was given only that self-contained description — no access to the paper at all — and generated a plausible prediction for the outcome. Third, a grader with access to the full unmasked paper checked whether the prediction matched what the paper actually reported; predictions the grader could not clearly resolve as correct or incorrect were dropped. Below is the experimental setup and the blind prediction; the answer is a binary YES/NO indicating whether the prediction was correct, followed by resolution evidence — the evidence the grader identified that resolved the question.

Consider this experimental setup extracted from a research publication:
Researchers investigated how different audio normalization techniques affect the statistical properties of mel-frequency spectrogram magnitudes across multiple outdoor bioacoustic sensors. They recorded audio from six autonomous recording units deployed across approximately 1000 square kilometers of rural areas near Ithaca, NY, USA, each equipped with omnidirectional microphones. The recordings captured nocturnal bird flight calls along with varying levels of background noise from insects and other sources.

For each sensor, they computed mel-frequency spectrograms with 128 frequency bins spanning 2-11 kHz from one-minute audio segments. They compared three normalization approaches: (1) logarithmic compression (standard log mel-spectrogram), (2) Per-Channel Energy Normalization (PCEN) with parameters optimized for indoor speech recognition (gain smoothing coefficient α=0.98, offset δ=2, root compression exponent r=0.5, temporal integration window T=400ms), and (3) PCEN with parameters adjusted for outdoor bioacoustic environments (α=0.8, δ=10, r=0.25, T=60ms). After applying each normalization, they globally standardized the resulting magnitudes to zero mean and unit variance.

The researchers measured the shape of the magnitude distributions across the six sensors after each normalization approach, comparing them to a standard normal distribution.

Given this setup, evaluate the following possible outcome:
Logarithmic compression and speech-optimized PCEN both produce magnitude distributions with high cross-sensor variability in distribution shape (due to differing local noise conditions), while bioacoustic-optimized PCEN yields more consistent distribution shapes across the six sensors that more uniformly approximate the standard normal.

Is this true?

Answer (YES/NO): NO